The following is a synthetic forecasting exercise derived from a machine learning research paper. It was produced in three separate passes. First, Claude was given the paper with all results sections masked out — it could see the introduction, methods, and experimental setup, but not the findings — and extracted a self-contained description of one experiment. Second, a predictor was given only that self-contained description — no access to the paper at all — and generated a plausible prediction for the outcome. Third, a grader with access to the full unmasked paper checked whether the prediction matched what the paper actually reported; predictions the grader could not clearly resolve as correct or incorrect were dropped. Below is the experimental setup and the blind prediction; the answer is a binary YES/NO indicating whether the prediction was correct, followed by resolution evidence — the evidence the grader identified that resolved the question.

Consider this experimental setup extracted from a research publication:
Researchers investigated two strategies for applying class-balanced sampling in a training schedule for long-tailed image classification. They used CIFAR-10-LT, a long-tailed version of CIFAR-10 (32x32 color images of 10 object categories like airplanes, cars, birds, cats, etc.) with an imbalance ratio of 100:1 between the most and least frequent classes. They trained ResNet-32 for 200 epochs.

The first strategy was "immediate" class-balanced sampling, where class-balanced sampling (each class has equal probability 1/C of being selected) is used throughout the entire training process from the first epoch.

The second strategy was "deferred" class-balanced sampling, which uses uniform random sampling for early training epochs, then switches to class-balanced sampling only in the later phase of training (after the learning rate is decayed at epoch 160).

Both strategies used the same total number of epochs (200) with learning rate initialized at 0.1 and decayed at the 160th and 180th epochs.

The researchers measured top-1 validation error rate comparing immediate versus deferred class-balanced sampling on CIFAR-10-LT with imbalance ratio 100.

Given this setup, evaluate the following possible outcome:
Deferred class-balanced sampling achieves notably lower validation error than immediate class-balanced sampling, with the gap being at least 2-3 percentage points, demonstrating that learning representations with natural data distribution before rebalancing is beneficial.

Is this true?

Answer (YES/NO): YES